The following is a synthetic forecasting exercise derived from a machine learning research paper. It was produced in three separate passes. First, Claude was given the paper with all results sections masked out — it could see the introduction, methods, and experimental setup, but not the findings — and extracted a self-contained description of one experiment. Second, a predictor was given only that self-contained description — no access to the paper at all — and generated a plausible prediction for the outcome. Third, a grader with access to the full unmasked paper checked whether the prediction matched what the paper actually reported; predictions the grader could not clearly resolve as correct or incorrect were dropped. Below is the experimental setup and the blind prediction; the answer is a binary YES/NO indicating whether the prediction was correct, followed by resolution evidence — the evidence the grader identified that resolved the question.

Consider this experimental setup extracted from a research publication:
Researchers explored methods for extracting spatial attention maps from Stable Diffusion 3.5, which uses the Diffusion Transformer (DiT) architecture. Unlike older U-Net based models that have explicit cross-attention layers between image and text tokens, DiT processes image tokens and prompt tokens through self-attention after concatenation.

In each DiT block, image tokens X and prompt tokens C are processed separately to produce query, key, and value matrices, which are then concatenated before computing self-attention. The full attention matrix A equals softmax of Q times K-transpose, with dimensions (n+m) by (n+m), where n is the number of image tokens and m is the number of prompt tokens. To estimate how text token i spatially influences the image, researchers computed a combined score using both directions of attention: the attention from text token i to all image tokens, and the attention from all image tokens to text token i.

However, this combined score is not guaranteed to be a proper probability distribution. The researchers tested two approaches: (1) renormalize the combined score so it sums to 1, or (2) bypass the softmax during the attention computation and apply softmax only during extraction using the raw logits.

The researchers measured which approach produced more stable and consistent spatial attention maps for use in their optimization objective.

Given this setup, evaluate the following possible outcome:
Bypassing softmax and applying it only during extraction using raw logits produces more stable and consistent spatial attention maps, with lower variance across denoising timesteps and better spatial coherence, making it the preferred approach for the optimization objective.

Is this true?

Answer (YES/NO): NO